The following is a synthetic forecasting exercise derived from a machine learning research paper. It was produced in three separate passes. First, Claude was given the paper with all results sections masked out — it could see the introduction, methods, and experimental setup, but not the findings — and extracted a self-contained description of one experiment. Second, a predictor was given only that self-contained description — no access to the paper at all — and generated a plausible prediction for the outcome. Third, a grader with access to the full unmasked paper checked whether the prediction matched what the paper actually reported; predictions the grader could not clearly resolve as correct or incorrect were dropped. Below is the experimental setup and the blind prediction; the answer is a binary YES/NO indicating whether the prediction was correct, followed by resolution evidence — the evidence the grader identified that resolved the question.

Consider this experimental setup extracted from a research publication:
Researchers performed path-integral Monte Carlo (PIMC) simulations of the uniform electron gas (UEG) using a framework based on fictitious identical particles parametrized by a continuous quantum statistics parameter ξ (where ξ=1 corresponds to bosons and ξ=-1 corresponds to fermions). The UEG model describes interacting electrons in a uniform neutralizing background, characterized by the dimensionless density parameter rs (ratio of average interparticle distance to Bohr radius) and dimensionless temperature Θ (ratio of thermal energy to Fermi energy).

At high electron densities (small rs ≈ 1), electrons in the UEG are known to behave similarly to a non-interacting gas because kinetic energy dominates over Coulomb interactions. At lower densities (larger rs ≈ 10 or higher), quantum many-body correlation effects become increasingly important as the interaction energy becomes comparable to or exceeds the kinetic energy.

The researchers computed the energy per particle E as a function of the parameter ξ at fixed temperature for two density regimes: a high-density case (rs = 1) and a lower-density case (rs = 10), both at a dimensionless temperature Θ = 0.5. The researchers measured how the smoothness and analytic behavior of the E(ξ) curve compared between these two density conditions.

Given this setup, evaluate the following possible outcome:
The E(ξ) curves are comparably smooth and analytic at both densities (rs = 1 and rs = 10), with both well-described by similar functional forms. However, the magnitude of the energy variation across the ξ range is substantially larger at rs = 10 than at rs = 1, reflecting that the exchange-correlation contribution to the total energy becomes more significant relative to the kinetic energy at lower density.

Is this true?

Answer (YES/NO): NO